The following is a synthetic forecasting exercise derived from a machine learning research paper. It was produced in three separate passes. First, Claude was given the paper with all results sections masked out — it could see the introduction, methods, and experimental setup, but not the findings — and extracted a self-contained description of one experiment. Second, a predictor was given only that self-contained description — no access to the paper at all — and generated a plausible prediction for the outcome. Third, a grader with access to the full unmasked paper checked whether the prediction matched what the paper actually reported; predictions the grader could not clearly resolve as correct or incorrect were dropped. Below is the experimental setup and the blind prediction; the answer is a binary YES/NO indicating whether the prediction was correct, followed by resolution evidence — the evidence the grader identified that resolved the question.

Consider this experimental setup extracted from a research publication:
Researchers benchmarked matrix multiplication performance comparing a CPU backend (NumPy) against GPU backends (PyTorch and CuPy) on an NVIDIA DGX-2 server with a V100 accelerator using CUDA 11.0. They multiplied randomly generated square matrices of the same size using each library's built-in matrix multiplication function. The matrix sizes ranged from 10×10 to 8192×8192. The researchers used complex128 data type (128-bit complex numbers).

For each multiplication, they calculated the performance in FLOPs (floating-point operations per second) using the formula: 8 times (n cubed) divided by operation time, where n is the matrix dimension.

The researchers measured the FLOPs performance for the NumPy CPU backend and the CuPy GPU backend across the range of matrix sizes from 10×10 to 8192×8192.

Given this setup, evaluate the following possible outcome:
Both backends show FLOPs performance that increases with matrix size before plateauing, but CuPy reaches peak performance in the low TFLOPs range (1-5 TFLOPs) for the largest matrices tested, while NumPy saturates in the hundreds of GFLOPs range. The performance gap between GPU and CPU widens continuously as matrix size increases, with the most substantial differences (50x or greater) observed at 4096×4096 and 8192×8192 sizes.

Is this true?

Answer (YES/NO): NO